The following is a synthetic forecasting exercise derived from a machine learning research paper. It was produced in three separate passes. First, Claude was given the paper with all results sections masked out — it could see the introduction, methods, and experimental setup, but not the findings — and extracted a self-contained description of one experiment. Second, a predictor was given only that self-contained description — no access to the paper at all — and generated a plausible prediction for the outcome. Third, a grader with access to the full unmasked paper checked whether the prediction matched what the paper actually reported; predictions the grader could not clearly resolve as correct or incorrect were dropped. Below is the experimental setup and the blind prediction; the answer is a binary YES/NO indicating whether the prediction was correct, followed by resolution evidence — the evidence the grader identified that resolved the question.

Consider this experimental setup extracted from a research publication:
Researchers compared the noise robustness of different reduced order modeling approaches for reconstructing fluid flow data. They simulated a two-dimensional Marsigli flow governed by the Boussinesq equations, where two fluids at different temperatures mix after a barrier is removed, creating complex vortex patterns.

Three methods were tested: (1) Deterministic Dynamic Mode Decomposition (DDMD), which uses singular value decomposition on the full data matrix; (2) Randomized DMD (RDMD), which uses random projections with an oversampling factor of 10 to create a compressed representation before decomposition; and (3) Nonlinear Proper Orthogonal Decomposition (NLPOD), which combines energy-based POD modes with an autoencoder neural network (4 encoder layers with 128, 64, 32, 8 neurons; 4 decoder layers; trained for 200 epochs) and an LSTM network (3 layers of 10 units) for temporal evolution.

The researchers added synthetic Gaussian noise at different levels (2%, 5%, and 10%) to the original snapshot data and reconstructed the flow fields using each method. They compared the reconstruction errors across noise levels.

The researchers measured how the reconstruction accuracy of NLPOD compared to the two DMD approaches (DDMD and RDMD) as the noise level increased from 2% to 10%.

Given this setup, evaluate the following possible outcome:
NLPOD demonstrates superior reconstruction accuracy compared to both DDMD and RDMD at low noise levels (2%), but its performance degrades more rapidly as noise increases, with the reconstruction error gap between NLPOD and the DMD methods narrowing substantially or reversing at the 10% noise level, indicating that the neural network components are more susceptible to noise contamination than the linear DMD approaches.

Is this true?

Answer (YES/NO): NO